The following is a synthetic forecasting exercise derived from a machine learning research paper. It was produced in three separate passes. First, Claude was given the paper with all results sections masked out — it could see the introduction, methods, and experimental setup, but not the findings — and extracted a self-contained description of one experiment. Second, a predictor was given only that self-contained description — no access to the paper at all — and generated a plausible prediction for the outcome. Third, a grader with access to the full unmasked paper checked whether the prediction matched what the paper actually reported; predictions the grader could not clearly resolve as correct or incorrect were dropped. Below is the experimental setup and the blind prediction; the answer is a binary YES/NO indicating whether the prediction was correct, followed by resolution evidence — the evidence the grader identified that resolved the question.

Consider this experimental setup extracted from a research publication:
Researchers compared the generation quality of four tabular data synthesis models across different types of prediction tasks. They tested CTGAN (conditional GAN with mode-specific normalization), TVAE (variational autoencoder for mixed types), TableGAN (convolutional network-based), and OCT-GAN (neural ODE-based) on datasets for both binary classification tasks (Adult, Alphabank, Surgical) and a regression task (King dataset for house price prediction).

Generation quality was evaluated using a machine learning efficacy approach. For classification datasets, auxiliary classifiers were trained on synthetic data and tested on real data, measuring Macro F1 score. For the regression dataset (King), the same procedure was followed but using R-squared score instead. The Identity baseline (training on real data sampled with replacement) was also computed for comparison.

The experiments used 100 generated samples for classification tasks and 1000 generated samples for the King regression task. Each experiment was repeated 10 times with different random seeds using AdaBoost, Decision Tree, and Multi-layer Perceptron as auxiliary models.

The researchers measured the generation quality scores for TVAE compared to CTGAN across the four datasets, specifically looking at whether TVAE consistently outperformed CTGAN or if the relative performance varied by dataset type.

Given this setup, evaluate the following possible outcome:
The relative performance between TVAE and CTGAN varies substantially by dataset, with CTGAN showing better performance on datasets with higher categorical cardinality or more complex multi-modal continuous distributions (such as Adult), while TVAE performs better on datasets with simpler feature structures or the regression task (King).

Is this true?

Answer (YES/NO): NO